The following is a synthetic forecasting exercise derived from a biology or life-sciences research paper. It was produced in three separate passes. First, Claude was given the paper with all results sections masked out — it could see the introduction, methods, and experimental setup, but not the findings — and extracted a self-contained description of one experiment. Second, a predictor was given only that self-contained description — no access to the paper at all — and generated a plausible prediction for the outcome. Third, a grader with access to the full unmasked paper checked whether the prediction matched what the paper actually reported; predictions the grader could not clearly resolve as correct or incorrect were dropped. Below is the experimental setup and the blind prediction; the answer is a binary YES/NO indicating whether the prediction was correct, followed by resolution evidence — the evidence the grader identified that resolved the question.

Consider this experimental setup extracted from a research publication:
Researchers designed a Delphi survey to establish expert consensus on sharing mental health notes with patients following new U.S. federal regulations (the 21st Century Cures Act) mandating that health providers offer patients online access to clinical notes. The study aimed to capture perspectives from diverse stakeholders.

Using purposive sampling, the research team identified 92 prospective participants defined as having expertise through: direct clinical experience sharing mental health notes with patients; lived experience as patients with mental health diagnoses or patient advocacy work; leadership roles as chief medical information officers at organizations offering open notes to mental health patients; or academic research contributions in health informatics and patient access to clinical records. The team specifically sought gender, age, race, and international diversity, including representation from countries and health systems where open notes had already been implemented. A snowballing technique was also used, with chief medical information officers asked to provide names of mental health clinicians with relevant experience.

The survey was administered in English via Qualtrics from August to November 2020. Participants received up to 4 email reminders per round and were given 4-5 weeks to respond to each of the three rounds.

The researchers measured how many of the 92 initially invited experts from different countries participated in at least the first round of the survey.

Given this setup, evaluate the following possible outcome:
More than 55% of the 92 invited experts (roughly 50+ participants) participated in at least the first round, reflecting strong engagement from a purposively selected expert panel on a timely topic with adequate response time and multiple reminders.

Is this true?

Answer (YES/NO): YES